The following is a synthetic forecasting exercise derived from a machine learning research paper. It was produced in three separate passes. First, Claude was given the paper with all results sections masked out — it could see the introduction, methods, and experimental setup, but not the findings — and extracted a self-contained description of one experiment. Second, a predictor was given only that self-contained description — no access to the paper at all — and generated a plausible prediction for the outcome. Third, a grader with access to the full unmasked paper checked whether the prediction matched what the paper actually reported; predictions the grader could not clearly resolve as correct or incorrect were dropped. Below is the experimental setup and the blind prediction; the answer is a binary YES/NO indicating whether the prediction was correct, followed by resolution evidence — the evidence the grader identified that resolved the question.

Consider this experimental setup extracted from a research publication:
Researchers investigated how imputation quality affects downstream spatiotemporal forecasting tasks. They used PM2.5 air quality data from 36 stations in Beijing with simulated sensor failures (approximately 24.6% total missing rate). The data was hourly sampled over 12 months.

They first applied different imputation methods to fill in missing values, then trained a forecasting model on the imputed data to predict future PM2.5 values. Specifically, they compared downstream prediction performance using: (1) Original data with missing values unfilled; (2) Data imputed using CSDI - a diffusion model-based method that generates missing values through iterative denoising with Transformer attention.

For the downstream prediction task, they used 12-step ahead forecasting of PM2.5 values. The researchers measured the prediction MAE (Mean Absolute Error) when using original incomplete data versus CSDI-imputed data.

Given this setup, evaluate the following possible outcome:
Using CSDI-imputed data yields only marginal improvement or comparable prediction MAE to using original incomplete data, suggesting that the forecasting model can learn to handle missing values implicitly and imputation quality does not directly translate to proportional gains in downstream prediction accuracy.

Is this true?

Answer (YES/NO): NO